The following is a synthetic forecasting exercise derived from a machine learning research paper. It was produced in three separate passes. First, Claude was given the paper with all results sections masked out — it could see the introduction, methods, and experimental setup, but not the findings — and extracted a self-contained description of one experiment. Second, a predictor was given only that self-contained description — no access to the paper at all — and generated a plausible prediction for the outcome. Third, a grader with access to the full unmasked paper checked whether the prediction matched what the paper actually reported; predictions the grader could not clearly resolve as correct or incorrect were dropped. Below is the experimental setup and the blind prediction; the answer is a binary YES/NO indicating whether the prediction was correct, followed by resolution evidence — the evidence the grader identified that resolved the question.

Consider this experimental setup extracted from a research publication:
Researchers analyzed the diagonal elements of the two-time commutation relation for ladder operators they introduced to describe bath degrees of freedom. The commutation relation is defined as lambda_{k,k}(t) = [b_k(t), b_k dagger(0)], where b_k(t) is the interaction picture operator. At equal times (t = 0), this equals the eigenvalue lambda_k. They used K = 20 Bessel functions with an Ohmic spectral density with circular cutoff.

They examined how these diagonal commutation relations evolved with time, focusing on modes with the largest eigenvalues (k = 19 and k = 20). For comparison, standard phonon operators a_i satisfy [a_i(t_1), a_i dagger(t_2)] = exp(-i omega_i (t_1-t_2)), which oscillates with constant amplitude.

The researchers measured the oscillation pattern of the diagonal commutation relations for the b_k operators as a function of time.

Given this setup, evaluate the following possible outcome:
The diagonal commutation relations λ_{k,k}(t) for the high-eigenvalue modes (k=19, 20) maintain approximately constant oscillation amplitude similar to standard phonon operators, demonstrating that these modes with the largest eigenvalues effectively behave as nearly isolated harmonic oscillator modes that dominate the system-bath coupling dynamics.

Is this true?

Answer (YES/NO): NO